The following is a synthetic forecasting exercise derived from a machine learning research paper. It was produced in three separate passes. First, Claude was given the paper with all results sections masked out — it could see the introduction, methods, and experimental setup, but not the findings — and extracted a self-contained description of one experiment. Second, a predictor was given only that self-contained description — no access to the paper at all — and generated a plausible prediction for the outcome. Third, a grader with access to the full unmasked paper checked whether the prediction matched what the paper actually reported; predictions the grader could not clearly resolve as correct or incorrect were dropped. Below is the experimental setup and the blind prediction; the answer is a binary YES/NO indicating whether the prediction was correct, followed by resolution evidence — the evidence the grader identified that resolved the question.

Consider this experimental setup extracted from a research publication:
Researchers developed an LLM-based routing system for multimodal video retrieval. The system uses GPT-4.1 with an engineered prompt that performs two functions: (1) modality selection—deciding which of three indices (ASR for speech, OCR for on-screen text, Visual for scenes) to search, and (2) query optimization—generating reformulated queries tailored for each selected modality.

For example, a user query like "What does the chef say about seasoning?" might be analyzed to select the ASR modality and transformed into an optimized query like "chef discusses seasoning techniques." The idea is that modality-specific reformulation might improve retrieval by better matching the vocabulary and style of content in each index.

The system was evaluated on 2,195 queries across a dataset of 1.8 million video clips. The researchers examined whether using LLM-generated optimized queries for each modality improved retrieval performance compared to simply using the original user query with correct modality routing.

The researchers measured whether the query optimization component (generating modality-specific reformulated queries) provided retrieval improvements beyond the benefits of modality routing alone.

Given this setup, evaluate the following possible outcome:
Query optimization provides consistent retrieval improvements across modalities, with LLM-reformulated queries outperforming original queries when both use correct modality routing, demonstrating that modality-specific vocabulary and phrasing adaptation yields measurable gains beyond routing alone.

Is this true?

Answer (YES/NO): NO